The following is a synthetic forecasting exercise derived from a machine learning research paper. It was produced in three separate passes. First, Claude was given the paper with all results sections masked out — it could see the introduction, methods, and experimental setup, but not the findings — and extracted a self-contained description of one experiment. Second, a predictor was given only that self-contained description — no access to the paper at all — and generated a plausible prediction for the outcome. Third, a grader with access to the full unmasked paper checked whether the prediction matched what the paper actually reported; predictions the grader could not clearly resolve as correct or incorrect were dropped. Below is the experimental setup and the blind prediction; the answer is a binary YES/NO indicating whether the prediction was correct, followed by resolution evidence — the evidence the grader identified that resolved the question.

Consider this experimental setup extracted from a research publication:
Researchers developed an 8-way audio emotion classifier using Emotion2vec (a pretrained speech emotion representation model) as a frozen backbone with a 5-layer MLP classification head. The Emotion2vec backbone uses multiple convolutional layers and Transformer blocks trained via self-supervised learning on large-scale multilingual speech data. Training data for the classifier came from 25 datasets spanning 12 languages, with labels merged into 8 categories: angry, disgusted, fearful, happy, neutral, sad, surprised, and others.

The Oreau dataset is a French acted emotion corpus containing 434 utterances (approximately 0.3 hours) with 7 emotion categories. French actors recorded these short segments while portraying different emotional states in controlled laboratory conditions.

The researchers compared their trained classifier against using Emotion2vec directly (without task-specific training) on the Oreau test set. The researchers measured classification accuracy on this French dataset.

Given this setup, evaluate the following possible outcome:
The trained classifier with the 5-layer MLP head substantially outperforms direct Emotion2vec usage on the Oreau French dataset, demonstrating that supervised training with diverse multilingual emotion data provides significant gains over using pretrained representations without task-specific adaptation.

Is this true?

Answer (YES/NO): NO